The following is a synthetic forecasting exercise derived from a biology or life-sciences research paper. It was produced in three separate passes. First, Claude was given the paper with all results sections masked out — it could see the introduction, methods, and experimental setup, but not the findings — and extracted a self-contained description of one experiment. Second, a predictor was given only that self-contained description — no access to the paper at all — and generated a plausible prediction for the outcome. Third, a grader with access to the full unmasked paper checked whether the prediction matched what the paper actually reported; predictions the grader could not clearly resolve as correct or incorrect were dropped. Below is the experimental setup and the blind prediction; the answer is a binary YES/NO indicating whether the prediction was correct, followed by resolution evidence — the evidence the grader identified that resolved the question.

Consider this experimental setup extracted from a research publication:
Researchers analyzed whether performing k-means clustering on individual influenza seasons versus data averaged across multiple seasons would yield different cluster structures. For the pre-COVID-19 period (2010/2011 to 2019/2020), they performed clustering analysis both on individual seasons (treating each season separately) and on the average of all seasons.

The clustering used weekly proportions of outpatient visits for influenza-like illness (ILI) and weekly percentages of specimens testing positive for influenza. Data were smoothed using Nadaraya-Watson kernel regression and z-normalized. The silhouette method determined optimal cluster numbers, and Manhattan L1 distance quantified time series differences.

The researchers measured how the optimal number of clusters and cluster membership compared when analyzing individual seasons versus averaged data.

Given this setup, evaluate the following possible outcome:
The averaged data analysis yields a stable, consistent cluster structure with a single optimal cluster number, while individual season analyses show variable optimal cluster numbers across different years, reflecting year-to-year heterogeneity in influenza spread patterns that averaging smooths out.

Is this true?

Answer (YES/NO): YES